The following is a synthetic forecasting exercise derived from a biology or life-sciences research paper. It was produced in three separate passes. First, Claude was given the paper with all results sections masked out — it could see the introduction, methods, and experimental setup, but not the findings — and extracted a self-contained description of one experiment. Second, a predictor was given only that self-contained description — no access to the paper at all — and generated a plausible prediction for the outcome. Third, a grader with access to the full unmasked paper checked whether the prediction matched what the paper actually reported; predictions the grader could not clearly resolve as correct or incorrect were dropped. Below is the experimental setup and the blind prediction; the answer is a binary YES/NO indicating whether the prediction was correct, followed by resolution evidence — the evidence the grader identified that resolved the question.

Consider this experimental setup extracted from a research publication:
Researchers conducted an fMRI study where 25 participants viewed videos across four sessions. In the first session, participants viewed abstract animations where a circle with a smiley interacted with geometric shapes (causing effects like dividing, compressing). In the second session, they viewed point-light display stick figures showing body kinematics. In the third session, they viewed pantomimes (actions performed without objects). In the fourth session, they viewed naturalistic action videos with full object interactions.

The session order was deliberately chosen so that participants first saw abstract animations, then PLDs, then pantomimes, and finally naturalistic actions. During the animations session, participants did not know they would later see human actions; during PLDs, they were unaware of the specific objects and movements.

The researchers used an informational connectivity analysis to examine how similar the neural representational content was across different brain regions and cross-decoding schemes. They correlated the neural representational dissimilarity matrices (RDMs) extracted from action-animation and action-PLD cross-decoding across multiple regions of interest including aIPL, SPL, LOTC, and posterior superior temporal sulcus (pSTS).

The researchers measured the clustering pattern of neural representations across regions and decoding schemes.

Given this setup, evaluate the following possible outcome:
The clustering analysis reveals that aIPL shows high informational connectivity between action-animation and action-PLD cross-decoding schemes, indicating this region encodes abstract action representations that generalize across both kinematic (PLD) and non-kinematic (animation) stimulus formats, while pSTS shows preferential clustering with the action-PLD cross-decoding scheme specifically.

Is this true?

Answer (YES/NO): NO